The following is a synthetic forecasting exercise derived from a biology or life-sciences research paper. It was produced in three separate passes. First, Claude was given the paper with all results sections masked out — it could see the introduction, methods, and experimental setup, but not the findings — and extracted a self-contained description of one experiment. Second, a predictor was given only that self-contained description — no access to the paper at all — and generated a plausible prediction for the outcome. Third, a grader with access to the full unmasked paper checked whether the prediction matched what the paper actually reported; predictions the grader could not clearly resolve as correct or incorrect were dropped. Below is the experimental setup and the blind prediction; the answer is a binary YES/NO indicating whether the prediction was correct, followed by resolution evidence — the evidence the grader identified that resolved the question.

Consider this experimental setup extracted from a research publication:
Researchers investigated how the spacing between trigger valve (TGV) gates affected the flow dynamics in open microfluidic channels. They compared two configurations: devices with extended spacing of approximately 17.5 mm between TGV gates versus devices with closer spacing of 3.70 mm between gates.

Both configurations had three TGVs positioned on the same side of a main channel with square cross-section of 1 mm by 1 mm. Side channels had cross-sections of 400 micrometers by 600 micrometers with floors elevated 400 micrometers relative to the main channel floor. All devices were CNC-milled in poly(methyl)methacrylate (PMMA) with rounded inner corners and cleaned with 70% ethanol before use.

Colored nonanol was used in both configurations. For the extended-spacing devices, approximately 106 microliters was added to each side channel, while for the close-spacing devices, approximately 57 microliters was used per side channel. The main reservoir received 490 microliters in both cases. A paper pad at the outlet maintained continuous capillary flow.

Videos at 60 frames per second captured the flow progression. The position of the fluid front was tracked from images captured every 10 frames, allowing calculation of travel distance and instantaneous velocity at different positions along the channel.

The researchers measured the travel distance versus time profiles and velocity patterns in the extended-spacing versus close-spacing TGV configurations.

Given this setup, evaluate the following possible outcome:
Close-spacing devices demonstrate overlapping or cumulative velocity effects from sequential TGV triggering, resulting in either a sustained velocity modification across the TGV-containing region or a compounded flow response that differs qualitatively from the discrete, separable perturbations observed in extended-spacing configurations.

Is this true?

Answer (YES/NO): NO